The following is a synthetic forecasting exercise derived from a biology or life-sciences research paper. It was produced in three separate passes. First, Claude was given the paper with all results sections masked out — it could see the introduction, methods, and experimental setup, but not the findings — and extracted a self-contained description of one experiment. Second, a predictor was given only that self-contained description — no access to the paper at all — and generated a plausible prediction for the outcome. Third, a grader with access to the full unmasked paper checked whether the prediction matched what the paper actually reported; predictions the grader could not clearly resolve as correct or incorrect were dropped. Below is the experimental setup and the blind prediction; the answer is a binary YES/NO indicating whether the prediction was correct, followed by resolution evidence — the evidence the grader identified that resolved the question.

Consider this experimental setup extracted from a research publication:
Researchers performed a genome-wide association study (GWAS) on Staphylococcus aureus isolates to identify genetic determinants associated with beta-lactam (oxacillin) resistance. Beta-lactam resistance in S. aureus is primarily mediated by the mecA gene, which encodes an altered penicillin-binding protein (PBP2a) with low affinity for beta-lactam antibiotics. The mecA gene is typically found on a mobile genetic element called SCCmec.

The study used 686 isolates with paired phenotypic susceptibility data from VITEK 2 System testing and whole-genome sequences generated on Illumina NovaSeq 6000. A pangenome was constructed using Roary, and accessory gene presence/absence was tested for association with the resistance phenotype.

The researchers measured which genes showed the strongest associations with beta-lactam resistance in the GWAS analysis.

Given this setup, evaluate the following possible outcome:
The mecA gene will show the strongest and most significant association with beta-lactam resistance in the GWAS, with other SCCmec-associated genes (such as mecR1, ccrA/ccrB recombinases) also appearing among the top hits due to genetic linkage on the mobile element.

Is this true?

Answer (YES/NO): YES